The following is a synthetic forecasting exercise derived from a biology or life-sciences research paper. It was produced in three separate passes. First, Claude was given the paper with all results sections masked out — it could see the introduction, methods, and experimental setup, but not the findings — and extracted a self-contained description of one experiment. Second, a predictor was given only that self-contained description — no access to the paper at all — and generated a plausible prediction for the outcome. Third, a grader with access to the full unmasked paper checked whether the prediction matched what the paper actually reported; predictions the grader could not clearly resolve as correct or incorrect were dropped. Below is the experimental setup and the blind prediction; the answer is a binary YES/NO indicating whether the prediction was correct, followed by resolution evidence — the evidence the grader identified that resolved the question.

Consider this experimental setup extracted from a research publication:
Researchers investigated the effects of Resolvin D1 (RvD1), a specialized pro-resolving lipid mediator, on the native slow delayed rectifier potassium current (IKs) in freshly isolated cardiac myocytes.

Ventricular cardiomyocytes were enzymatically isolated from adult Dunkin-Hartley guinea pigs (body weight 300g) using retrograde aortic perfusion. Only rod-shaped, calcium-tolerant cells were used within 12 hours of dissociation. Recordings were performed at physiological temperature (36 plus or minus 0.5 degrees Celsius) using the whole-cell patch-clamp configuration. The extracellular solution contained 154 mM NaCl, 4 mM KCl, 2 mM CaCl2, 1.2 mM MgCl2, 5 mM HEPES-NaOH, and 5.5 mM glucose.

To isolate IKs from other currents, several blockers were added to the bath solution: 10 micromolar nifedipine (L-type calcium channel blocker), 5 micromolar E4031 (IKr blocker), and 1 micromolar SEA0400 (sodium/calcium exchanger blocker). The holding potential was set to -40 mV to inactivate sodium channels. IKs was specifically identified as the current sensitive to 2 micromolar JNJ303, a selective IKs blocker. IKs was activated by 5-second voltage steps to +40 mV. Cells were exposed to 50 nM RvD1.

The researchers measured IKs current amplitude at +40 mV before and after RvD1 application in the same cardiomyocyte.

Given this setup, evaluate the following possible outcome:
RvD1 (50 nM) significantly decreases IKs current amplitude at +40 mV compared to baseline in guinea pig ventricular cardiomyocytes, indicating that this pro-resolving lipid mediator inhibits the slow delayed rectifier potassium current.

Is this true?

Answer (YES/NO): YES